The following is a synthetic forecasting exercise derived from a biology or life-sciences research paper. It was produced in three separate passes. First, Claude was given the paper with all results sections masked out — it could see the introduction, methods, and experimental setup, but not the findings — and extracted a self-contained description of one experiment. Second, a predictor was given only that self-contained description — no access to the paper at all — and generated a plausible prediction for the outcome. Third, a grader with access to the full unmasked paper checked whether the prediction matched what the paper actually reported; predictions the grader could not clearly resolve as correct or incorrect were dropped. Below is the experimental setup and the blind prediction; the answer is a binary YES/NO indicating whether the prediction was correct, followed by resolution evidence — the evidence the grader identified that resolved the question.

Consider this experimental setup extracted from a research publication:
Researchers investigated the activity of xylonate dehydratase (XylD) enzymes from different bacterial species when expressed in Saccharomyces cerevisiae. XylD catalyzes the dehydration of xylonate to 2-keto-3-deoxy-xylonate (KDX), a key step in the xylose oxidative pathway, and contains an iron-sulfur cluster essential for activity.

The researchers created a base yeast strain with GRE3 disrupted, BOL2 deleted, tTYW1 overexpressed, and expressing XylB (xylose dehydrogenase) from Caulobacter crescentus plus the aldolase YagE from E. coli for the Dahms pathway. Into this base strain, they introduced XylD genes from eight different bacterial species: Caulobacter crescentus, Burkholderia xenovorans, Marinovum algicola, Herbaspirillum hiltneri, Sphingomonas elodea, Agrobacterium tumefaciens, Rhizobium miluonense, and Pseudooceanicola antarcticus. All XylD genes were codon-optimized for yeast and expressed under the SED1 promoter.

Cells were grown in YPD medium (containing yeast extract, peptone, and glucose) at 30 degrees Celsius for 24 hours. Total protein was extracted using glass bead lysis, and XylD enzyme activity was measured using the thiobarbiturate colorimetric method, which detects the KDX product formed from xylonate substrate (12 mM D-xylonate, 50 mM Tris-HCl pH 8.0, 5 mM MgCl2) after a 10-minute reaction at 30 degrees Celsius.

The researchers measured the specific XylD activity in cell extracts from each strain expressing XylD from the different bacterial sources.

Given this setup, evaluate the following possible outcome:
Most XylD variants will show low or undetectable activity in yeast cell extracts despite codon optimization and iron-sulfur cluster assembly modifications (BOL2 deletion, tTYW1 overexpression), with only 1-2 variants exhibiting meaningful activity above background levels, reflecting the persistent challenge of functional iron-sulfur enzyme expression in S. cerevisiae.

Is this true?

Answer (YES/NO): NO